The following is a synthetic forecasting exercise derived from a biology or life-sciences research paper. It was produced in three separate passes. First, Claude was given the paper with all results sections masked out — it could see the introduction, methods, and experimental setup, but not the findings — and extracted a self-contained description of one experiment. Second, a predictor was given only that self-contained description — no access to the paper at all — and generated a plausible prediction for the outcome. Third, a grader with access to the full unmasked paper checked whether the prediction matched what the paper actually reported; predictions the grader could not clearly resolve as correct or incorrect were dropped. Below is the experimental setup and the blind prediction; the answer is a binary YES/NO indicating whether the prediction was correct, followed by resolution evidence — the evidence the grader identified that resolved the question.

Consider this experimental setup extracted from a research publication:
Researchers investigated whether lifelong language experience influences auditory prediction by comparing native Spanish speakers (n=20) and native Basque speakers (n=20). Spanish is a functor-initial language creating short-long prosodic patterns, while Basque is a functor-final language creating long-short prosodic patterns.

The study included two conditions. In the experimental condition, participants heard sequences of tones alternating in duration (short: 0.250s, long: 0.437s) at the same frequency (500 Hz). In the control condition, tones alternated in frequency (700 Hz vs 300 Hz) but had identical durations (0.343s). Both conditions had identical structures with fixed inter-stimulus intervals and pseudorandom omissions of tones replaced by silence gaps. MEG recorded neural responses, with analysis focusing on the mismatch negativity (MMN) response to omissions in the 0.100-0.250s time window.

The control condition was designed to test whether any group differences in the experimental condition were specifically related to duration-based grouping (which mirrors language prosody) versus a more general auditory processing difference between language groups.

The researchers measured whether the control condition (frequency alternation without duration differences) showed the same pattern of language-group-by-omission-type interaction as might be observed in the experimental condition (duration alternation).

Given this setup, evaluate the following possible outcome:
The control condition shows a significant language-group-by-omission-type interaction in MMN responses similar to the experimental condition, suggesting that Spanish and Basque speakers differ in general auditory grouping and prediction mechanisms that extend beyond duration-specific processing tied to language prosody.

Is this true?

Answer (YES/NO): NO